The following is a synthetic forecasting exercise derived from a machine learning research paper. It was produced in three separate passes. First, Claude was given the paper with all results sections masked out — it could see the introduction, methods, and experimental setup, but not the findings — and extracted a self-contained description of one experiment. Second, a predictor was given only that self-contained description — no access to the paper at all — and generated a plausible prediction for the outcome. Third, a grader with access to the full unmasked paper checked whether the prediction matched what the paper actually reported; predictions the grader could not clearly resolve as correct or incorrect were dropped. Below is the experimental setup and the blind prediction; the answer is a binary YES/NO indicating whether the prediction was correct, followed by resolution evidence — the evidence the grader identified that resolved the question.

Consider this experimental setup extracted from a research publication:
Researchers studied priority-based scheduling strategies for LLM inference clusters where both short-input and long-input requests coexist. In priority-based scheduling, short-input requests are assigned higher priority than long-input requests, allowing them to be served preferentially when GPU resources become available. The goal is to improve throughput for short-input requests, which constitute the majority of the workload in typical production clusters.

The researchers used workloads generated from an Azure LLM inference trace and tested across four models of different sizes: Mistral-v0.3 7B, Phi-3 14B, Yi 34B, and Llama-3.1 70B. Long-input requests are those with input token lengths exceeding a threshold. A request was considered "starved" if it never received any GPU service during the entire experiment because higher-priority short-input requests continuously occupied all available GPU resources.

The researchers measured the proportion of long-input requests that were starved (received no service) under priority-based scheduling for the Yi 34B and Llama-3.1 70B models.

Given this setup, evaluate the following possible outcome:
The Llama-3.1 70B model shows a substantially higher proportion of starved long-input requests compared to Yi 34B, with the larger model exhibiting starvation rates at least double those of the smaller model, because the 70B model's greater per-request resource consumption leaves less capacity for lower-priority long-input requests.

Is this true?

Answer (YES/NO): NO